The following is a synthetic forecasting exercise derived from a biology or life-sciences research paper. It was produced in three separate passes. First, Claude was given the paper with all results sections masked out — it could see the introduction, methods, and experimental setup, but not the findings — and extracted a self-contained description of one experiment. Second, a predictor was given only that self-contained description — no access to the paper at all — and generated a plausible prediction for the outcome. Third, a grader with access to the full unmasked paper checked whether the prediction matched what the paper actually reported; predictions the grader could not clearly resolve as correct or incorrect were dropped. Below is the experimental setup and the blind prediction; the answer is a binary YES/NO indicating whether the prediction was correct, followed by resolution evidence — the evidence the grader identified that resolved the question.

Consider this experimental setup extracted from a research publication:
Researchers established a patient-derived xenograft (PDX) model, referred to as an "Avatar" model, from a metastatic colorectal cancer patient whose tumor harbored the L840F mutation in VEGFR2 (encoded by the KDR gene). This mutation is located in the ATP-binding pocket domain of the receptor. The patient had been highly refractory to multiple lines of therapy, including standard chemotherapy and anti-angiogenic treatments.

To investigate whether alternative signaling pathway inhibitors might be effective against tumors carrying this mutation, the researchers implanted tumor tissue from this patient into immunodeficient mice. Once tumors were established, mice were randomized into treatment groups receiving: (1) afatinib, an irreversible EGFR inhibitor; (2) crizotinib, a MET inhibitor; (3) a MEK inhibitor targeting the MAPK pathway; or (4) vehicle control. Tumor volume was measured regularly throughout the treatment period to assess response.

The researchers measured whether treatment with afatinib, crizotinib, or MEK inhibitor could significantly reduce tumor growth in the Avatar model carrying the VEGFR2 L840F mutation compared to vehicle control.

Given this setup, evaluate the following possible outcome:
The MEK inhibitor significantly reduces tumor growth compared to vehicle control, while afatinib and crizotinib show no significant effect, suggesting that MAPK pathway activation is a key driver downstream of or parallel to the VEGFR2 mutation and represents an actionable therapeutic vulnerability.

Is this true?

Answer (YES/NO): NO